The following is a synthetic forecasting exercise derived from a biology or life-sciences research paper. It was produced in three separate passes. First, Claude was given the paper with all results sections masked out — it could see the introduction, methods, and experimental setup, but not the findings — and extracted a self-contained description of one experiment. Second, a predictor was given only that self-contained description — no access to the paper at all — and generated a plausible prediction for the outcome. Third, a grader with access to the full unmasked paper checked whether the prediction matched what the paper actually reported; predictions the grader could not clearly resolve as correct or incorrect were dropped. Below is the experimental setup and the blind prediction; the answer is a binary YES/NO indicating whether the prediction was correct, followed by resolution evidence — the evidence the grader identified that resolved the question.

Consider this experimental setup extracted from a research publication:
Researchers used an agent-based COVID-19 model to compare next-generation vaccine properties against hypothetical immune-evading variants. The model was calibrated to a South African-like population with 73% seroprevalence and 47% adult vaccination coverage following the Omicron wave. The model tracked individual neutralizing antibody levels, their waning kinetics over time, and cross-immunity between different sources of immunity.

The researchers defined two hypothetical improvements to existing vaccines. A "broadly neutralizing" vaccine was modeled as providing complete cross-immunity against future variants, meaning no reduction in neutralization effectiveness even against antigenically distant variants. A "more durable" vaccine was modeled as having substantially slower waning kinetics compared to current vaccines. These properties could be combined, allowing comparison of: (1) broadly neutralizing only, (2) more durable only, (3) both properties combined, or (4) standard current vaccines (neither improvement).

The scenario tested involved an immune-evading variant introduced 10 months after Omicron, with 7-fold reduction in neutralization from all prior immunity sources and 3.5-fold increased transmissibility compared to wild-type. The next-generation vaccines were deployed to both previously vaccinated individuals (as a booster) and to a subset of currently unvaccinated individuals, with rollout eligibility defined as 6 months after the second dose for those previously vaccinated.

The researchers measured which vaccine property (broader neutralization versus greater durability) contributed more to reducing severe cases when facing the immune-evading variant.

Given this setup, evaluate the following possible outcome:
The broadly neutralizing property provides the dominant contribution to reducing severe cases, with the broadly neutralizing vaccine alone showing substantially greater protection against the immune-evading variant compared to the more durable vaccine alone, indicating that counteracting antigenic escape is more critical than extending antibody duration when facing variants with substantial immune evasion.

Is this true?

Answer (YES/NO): YES